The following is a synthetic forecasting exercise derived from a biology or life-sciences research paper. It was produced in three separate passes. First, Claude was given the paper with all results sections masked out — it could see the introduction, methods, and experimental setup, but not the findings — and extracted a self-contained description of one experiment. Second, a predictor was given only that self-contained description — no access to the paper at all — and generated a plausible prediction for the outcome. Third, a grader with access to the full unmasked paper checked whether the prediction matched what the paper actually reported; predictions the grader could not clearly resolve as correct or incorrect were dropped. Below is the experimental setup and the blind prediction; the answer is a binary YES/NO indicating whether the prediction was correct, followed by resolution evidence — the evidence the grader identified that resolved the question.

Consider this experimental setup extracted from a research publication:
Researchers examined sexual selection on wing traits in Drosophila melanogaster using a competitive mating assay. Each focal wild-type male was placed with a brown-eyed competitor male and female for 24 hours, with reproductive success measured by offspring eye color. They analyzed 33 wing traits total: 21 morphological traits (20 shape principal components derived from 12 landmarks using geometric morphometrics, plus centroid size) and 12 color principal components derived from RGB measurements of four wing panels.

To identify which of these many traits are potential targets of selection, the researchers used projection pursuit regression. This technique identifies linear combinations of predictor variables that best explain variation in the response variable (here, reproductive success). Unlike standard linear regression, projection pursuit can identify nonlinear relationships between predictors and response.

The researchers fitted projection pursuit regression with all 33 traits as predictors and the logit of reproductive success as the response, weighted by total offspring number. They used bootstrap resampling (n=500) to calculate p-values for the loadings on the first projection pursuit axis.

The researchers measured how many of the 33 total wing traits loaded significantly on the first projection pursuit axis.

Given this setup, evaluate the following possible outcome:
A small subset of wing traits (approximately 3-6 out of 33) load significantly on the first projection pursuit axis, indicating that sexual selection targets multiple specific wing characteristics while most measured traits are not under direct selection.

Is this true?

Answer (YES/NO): YES